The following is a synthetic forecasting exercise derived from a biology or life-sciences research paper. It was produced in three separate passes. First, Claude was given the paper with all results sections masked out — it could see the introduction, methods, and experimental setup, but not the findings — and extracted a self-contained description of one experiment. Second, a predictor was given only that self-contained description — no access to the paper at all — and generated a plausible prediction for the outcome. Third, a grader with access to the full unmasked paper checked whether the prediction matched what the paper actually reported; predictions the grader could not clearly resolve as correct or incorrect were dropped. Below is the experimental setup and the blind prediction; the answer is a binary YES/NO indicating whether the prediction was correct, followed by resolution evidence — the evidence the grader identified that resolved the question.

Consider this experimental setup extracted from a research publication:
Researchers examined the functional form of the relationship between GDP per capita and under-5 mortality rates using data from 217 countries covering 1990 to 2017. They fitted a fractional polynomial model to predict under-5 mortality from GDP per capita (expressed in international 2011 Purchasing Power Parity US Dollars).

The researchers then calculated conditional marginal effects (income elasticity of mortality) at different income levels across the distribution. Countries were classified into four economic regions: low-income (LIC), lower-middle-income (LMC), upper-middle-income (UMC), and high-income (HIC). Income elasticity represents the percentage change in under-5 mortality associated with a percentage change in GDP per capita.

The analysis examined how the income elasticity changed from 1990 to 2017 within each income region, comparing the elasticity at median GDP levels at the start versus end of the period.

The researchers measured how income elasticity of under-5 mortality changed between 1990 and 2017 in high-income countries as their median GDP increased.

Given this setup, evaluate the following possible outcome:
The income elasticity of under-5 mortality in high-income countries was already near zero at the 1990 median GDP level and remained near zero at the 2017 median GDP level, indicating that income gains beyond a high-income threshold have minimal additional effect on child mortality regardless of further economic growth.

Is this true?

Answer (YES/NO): NO